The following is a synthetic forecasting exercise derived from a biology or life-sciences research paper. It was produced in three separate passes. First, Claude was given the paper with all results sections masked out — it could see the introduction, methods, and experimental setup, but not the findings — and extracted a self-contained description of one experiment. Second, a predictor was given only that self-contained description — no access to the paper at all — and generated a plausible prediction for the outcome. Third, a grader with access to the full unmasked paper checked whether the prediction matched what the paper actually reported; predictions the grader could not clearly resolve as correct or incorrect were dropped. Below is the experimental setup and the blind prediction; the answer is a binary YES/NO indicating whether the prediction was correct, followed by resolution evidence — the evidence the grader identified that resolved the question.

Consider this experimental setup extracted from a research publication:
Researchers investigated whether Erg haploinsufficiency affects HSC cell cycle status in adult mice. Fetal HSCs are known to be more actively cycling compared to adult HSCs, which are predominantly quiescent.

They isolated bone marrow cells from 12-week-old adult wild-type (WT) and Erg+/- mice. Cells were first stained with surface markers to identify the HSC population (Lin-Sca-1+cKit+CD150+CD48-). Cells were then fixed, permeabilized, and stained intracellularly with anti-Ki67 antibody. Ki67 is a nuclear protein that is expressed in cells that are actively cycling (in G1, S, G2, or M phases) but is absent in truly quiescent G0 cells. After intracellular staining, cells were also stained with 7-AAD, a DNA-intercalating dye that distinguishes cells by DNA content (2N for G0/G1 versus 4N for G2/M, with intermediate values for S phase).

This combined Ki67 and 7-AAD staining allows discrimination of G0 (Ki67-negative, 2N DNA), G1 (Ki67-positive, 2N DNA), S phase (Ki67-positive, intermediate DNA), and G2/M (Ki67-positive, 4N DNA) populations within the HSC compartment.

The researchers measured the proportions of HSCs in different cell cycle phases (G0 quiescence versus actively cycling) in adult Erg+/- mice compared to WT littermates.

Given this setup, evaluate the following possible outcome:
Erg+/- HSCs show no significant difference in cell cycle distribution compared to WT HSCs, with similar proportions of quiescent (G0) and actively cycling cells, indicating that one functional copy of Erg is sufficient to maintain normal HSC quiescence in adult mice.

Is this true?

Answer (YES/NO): NO